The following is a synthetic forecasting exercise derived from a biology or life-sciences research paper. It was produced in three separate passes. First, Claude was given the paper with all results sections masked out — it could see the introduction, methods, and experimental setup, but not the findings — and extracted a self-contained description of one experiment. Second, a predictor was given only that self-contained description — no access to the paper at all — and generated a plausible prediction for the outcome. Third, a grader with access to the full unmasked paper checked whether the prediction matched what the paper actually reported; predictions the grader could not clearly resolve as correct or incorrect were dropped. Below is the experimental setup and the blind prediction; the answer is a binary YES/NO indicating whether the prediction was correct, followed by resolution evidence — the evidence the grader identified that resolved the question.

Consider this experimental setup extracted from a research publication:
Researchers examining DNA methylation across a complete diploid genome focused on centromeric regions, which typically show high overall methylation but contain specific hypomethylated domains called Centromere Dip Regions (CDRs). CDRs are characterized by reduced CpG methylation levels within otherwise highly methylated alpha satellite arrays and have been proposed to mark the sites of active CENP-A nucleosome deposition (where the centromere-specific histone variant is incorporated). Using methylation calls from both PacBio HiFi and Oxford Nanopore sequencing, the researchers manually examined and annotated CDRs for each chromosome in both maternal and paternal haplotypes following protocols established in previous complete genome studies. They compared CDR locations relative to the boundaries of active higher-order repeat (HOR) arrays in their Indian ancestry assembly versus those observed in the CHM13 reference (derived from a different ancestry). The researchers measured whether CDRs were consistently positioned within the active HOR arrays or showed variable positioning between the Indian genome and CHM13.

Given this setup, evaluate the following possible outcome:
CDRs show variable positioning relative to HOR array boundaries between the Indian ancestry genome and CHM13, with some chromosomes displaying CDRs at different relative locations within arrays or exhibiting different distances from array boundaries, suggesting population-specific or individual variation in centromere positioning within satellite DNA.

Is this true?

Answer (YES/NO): NO